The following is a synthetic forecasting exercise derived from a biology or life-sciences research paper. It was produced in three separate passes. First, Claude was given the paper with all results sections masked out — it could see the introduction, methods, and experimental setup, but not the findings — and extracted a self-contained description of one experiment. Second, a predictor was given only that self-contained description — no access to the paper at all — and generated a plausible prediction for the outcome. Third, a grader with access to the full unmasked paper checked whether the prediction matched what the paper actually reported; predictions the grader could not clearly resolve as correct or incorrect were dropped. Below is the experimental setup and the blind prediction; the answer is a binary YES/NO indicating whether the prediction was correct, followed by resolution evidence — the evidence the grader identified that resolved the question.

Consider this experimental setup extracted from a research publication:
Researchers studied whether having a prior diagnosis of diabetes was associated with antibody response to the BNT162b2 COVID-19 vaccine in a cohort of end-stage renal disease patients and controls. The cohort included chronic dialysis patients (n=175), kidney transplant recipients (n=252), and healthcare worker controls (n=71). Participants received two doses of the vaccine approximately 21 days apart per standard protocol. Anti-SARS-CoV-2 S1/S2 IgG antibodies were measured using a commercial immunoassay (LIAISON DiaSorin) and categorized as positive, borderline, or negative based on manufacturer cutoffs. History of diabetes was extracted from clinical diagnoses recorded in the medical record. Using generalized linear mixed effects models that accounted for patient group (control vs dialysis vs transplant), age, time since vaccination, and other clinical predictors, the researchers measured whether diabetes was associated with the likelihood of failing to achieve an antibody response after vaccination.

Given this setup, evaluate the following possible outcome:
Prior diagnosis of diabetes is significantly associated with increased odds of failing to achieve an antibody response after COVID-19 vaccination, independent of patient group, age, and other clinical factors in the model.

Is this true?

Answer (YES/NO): YES